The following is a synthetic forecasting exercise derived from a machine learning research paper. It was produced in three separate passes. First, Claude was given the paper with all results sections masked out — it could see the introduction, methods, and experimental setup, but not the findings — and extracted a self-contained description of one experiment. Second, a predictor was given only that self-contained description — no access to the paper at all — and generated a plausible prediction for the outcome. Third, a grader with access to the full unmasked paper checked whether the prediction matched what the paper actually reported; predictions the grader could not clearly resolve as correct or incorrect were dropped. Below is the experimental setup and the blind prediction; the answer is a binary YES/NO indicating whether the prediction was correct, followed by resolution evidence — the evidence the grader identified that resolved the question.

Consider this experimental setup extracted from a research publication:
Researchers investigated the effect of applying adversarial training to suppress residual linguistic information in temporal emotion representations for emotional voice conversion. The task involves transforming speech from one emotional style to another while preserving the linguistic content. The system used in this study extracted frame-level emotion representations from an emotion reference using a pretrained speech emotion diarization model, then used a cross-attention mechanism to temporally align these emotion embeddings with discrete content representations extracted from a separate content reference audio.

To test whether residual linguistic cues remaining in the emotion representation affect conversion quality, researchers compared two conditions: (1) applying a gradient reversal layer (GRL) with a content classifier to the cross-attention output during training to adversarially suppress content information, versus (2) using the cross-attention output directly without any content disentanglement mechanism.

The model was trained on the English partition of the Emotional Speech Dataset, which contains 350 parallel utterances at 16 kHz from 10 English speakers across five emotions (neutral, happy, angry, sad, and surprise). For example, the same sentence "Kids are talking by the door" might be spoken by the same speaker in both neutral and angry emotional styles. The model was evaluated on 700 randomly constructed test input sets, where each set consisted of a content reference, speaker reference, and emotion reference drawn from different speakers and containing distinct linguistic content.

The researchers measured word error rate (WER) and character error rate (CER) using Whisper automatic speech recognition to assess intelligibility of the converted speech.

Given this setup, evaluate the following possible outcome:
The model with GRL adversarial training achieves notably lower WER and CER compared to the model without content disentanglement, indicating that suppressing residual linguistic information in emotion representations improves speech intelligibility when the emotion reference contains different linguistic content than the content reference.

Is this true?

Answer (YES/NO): YES